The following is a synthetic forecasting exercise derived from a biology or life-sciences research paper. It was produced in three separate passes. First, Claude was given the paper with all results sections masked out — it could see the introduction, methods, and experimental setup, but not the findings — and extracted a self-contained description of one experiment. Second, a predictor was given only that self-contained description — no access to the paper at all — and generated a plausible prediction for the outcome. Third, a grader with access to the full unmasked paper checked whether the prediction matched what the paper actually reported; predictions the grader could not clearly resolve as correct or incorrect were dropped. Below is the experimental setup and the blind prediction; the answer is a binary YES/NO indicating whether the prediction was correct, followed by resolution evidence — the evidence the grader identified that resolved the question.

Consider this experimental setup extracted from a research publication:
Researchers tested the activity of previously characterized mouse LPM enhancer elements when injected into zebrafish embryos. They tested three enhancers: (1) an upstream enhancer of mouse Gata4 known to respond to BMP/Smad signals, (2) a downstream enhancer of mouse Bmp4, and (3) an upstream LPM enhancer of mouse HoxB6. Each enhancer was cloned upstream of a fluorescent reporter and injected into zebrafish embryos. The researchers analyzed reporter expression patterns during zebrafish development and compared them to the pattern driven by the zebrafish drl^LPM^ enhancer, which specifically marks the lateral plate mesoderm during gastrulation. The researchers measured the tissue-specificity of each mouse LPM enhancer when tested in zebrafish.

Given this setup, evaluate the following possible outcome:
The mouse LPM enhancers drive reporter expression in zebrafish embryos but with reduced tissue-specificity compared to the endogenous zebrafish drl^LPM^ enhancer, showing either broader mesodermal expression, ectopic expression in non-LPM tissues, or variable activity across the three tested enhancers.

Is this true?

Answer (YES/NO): NO